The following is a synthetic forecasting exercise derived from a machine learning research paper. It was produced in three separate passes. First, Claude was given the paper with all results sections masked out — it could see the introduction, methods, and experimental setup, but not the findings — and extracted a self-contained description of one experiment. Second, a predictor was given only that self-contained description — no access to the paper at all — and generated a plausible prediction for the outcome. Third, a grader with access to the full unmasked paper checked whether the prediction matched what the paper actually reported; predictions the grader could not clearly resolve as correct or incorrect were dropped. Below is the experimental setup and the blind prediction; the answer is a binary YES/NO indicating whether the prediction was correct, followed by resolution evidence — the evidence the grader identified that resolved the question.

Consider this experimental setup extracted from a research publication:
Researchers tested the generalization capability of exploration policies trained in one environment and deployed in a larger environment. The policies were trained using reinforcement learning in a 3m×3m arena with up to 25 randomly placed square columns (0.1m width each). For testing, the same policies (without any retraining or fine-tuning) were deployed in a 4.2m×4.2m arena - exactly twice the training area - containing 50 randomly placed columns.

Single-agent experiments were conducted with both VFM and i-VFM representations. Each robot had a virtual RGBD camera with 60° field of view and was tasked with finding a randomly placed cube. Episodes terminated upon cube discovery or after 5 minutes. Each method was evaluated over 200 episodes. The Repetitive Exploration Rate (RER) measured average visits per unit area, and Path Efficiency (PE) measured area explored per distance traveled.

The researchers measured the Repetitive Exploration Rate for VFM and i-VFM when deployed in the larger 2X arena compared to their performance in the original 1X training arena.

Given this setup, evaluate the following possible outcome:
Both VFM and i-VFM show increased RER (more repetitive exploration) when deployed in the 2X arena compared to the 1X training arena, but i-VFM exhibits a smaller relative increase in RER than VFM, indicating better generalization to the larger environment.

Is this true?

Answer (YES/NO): NO